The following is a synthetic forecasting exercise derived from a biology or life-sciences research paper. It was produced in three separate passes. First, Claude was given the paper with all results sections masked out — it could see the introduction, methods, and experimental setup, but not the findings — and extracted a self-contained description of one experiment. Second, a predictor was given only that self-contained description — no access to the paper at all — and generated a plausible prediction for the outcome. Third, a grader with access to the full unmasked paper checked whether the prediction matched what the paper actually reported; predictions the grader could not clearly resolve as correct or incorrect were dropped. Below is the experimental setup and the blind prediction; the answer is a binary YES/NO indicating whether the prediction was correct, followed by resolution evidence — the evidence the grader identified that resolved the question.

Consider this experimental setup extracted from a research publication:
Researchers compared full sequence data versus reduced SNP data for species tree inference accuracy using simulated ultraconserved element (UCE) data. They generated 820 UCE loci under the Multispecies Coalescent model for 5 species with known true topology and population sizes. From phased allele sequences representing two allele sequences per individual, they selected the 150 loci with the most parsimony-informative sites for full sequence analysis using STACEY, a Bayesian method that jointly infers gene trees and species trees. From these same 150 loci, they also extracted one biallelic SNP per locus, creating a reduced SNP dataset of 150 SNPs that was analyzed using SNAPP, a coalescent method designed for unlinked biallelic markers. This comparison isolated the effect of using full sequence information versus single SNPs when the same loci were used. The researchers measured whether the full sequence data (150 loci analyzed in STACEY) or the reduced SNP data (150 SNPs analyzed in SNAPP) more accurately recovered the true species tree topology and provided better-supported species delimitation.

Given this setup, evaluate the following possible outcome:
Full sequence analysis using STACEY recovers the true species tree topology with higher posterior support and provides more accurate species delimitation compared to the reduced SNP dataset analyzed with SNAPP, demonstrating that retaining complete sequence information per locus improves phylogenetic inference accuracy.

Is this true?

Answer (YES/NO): YES